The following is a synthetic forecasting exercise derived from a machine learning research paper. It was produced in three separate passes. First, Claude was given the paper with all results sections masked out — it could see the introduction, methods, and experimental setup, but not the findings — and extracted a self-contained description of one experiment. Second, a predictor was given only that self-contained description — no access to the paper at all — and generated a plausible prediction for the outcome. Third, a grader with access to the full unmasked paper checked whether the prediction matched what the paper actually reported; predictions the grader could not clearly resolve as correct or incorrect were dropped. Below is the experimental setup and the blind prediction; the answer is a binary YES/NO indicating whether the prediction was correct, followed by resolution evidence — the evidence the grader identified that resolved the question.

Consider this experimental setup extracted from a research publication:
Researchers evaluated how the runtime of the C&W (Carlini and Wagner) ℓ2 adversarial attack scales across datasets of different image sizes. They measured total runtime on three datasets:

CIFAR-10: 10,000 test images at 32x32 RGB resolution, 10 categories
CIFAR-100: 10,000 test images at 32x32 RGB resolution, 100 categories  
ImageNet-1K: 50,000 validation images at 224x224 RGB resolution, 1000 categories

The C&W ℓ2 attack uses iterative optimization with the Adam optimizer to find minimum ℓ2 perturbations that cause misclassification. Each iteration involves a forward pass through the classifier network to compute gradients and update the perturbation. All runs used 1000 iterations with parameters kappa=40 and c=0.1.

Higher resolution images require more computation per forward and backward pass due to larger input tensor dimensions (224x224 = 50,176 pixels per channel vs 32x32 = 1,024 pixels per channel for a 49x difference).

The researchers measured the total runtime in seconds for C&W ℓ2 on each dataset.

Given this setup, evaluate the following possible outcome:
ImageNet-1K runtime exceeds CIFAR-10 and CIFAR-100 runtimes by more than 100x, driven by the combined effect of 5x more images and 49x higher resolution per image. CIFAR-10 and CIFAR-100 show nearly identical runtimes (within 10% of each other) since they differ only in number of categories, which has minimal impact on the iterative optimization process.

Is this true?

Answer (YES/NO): NO